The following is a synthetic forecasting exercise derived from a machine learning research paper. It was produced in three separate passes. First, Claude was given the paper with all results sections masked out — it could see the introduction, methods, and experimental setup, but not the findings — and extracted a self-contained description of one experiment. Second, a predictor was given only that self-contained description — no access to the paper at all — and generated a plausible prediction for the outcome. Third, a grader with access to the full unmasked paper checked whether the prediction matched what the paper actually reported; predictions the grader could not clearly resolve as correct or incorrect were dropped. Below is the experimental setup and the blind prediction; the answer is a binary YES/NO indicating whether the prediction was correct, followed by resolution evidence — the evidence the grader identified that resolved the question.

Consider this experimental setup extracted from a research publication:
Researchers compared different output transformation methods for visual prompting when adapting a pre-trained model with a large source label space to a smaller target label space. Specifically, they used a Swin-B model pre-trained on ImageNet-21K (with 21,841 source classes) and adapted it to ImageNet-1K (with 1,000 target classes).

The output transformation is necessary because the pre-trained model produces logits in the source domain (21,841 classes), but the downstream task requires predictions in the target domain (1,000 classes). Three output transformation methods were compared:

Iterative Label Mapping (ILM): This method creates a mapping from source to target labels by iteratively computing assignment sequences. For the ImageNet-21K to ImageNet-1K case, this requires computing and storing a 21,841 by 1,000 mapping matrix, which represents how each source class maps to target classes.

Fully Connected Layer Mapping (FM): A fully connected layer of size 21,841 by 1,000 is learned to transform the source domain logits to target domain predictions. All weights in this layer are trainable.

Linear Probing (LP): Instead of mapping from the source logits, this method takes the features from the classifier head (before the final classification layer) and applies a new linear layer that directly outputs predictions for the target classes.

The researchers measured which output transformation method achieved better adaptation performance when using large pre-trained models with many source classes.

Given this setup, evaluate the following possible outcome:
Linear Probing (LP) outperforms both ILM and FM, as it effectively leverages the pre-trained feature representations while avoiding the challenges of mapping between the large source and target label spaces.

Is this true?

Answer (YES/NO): YES